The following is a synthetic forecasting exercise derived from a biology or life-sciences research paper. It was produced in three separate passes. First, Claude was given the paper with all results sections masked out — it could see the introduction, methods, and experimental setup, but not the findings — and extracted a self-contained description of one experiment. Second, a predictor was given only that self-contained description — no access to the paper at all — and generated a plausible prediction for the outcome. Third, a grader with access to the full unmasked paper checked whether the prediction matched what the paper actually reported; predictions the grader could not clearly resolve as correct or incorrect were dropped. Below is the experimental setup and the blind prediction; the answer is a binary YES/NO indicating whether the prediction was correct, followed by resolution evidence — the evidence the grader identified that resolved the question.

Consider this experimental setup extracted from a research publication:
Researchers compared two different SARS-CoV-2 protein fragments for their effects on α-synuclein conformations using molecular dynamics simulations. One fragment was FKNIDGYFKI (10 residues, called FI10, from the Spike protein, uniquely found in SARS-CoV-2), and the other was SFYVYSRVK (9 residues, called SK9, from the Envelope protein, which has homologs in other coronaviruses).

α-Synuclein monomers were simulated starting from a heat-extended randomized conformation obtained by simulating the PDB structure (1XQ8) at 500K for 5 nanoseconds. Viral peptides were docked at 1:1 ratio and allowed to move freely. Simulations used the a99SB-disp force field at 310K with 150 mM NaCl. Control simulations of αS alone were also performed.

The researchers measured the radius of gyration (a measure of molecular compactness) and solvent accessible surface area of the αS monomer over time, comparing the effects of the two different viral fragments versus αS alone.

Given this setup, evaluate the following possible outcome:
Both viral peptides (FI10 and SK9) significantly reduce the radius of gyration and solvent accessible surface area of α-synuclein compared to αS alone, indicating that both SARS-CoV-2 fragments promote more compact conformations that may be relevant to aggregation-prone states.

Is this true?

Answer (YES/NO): NO